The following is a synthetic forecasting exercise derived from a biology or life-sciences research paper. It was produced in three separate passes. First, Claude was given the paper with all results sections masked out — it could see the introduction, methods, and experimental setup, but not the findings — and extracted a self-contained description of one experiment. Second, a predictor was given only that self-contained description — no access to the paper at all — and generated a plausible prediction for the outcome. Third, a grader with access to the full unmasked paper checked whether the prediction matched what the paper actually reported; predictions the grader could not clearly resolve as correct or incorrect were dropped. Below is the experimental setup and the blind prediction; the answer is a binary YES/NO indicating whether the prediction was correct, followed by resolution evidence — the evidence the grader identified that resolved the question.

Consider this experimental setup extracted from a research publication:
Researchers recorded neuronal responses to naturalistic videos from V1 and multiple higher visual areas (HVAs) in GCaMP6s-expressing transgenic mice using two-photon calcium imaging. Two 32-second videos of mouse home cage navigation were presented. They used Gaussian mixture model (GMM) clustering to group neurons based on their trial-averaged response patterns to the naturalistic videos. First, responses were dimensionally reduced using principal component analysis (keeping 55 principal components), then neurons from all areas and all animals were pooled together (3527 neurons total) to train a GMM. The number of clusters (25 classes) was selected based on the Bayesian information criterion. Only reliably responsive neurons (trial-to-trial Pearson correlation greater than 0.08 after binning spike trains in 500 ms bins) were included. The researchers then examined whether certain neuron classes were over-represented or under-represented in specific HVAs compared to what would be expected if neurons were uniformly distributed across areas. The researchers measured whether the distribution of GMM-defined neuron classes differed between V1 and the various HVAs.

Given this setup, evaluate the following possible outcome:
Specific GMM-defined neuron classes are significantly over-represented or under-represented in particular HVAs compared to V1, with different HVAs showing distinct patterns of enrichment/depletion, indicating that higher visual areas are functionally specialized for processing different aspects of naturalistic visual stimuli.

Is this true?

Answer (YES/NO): YES